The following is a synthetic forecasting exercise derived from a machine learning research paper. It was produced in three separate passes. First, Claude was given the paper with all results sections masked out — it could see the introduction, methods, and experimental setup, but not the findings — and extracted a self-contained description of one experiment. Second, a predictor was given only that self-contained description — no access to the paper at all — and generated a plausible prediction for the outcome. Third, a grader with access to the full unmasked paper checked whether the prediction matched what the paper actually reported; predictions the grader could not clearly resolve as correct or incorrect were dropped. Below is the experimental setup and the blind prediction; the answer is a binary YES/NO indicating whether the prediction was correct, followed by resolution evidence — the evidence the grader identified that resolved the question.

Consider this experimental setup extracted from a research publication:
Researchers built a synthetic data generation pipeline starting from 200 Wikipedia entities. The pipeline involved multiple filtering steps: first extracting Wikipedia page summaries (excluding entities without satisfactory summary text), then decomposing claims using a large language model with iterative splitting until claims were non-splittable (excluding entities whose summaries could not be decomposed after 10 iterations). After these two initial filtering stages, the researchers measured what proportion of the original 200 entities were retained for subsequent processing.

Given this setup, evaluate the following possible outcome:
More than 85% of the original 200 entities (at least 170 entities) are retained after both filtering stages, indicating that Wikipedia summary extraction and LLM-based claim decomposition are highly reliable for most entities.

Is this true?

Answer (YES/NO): YES